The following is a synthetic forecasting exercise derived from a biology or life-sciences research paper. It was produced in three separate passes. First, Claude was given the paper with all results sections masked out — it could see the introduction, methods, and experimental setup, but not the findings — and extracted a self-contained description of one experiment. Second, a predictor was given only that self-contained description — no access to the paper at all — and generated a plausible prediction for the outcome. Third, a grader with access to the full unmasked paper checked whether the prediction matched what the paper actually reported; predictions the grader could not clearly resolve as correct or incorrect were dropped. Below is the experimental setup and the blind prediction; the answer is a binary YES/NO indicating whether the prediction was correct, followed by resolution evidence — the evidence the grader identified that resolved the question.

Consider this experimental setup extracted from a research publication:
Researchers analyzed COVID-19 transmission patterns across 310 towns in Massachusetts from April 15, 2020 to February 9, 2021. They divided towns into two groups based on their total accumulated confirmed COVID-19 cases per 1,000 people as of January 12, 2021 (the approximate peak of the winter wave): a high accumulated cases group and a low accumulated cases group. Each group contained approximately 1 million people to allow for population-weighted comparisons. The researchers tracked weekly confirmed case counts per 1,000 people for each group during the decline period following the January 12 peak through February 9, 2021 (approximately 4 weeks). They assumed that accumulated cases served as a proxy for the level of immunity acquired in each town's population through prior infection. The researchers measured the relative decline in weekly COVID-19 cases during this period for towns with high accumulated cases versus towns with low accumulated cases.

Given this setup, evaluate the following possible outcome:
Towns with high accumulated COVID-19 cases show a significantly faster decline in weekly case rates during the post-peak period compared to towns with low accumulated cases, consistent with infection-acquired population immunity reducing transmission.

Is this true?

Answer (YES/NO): YES